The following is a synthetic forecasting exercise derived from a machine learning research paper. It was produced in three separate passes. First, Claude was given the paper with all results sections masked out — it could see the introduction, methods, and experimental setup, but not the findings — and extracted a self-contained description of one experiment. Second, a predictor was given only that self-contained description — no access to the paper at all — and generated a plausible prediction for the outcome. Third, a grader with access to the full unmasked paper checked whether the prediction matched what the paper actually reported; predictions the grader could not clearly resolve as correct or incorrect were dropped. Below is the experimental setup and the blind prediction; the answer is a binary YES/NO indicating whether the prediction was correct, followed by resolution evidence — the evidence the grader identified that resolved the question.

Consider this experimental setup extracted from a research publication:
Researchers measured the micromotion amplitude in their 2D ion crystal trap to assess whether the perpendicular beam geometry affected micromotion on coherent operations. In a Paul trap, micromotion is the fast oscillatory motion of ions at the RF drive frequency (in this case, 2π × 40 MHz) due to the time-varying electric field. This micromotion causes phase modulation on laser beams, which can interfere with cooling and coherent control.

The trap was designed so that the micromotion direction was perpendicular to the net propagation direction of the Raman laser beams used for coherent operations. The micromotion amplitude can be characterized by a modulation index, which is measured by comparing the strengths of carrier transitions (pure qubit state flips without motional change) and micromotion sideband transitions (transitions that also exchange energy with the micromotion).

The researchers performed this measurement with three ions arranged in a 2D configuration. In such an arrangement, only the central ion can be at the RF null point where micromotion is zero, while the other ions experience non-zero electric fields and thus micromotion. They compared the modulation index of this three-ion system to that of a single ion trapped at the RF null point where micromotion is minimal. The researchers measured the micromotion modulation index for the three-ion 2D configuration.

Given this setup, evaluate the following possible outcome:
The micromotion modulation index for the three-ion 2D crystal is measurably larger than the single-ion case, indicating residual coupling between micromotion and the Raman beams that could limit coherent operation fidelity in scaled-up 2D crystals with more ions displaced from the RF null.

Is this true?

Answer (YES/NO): NO